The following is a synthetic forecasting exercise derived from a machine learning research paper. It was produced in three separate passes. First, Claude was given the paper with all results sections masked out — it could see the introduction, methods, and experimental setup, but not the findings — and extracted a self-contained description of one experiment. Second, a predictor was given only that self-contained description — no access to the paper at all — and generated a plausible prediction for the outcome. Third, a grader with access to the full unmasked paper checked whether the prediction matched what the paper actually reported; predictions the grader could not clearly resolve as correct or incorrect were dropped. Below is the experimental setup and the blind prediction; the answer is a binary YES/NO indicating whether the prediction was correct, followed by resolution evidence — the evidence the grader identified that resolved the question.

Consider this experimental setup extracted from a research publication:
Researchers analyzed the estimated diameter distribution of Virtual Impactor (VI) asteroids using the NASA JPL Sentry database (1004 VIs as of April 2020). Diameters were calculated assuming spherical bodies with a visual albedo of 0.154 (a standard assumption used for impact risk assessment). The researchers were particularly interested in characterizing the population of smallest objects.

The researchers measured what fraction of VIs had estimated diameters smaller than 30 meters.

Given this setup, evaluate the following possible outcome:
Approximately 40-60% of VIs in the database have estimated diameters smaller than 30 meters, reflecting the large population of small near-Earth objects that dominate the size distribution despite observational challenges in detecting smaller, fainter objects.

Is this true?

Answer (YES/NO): NO